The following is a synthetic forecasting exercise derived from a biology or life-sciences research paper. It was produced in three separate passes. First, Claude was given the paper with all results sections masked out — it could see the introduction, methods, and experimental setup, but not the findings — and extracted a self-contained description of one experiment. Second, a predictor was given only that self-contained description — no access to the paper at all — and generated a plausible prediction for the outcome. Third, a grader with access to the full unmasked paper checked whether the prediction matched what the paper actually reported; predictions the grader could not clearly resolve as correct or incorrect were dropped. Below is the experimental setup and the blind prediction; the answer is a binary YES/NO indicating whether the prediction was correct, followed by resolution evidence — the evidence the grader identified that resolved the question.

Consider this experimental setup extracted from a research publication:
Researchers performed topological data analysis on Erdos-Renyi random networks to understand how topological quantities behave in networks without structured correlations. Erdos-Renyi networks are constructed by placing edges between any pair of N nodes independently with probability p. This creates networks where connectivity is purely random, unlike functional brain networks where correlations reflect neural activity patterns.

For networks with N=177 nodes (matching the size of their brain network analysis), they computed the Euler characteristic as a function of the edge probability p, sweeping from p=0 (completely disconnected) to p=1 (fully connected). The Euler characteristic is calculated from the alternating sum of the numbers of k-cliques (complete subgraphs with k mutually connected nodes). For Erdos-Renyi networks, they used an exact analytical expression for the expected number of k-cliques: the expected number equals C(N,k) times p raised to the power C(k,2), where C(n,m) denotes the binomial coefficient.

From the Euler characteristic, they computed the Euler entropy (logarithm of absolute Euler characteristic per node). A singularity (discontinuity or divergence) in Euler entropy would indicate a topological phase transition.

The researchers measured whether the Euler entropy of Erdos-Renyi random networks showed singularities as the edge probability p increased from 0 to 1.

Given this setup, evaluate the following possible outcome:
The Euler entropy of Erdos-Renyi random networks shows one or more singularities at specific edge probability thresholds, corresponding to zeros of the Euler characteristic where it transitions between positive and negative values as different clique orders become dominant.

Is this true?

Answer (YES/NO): YES